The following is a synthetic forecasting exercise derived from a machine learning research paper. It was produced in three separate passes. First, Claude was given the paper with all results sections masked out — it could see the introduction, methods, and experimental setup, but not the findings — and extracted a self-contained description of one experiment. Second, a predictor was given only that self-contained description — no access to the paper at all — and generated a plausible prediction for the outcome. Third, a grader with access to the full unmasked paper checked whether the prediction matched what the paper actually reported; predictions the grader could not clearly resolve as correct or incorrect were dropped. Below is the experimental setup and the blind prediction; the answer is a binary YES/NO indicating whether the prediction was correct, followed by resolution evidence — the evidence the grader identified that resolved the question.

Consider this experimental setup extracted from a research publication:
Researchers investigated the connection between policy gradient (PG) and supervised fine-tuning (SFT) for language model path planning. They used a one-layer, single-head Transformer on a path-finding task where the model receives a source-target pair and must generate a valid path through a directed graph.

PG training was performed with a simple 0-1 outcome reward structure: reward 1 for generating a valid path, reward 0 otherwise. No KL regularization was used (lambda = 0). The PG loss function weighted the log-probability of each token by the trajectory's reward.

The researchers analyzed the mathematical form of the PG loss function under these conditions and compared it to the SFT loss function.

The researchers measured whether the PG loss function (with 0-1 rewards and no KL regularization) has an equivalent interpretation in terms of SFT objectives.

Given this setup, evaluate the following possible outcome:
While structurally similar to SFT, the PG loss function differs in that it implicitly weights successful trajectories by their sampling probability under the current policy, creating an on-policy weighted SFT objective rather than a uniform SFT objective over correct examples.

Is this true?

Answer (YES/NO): NO